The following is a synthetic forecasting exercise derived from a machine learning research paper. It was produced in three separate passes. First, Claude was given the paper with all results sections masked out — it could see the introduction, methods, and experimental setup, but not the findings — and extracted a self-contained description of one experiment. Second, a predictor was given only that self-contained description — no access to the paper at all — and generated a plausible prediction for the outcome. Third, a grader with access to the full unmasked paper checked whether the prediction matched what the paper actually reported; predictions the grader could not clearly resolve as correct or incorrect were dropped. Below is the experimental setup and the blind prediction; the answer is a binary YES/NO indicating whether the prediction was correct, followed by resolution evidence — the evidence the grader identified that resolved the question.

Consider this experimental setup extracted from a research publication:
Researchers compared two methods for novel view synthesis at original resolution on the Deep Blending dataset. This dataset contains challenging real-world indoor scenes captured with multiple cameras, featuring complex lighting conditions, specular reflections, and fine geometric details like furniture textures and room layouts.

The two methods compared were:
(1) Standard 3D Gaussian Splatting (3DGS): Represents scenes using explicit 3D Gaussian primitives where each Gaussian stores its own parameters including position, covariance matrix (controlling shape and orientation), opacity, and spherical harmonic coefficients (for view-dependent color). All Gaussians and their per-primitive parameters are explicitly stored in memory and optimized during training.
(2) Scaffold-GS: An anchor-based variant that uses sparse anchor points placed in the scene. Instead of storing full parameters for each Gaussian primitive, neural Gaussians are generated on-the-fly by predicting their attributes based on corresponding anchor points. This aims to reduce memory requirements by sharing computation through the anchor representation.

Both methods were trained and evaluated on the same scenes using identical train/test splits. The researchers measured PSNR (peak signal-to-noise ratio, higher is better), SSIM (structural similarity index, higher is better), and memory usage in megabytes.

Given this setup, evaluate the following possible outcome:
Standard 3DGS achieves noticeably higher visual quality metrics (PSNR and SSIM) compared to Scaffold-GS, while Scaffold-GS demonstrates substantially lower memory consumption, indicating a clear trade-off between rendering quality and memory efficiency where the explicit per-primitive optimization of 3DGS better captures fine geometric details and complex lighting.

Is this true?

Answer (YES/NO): NO